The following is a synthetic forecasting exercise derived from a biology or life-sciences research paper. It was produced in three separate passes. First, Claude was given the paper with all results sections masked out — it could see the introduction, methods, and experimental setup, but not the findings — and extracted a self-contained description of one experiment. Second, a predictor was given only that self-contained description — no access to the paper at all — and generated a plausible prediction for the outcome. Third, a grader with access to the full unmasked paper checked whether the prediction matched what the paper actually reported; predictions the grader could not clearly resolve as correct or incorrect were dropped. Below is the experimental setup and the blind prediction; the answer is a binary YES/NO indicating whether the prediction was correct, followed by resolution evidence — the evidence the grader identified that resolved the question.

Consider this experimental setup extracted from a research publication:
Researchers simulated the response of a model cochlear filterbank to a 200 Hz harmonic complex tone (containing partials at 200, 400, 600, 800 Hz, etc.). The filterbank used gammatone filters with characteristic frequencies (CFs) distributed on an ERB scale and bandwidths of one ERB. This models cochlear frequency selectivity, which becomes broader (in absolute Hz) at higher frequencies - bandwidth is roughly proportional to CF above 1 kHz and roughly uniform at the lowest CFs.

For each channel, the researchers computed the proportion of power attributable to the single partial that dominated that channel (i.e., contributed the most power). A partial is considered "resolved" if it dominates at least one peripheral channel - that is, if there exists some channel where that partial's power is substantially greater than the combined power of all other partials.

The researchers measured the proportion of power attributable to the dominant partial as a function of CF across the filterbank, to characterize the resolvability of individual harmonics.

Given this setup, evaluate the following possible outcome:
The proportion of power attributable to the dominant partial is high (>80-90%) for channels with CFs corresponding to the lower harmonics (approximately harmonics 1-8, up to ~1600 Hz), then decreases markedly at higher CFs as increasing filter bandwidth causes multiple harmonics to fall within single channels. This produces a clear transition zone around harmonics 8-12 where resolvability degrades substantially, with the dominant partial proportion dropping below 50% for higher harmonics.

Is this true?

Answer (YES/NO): NO